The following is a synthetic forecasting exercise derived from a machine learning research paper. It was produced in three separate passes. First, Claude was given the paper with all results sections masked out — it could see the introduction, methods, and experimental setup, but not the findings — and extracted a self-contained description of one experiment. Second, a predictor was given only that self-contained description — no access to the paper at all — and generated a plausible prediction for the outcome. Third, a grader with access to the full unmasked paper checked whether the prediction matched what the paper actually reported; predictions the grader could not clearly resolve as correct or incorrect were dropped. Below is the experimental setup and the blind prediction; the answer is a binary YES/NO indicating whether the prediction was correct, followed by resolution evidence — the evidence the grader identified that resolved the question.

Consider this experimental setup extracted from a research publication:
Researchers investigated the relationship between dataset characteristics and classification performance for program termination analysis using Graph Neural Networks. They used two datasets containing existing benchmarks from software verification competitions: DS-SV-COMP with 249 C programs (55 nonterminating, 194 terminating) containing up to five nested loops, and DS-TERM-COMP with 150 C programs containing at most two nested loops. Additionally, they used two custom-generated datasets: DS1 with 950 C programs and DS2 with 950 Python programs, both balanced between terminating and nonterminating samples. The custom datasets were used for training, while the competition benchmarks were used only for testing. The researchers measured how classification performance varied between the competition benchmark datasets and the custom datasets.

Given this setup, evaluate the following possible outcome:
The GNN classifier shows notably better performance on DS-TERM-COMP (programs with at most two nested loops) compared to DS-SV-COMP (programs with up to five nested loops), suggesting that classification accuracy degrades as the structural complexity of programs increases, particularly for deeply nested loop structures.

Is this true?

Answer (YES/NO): NO